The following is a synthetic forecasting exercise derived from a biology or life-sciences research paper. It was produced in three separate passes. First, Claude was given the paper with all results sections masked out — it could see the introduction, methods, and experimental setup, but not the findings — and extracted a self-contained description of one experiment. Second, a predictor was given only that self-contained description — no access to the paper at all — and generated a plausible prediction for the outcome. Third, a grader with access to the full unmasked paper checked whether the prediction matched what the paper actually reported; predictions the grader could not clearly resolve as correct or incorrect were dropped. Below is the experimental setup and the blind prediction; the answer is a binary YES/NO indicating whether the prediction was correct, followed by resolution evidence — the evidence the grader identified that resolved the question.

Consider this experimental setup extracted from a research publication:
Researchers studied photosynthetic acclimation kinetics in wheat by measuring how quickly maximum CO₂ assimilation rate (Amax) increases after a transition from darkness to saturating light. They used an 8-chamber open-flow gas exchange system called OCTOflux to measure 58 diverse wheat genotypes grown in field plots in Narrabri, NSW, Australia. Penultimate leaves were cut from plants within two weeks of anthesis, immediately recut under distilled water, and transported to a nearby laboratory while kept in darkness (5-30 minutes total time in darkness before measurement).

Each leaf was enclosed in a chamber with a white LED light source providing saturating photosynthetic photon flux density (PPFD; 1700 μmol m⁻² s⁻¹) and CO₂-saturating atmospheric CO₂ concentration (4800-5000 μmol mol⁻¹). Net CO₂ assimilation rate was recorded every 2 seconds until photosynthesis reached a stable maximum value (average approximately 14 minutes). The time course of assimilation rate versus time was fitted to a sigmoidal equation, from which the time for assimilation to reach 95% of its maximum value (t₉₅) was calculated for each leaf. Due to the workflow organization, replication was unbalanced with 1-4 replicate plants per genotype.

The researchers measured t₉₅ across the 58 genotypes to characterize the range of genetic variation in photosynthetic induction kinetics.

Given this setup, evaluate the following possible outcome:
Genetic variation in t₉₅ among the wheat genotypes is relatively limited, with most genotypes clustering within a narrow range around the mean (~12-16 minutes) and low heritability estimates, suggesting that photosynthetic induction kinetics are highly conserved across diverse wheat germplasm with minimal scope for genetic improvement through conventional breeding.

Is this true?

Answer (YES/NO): NO